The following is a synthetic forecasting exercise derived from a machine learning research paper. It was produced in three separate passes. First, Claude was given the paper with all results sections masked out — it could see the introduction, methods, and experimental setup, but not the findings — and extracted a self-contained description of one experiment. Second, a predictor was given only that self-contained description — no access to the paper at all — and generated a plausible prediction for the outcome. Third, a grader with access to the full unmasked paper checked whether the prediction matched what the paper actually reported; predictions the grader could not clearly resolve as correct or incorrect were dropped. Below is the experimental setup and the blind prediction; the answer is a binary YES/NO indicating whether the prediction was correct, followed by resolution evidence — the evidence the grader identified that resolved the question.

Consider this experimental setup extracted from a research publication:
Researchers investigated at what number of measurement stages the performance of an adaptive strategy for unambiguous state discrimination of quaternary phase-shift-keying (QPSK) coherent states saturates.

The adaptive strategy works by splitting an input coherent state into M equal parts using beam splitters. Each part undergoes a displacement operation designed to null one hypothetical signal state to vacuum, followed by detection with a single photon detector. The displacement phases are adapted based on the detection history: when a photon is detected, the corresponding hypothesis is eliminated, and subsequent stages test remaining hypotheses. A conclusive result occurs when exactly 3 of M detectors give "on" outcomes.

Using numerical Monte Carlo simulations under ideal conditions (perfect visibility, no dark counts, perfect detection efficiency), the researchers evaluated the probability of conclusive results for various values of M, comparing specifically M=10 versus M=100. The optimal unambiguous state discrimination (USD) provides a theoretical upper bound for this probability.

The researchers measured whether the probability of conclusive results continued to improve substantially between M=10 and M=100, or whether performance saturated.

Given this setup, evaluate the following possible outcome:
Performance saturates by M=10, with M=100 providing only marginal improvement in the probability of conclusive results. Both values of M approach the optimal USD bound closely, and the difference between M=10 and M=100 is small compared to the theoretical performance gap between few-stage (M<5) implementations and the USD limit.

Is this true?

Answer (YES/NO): NO